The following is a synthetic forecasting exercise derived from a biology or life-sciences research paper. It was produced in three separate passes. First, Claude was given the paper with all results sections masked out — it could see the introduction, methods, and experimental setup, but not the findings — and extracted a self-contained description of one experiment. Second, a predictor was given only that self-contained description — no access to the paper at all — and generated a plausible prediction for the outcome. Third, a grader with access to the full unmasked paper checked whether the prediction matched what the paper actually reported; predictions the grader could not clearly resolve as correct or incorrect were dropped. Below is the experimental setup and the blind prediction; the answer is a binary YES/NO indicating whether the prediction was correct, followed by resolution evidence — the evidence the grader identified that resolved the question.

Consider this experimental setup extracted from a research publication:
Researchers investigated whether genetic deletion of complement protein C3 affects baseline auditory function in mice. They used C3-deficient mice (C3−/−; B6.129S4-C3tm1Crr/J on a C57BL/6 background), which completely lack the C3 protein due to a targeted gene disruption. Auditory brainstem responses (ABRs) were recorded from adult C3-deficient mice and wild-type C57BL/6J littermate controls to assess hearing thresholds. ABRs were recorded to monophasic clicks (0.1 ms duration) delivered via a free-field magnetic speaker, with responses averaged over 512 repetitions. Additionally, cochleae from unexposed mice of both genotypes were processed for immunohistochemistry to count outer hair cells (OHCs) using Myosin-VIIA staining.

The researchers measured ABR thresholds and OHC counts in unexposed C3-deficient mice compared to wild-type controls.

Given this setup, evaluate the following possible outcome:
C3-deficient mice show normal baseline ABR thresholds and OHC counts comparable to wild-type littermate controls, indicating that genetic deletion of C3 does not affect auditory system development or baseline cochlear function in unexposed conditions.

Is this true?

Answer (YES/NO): YES